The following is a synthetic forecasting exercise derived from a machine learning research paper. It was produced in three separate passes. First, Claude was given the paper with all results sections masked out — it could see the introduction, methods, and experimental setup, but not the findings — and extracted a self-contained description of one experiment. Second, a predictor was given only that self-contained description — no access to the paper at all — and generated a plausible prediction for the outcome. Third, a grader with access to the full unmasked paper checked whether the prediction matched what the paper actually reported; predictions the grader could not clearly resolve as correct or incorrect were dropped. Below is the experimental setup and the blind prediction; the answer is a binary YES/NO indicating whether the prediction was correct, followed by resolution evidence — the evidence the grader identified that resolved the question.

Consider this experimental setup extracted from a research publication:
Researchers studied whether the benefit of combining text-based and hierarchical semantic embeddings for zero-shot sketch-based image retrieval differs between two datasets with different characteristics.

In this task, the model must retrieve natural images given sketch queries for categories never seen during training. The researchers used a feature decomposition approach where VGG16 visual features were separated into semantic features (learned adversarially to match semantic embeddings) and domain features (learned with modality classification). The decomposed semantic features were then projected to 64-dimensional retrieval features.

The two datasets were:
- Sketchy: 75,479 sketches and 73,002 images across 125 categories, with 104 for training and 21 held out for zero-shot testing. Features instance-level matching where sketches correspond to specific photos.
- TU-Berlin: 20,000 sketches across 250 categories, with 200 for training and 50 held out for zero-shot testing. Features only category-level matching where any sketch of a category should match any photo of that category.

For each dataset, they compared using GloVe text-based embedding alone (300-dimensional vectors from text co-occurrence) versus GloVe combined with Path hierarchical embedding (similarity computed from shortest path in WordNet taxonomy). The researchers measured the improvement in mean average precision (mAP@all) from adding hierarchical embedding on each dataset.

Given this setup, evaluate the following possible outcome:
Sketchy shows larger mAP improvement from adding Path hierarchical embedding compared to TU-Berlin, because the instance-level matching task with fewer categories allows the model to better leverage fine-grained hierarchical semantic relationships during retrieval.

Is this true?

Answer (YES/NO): NO